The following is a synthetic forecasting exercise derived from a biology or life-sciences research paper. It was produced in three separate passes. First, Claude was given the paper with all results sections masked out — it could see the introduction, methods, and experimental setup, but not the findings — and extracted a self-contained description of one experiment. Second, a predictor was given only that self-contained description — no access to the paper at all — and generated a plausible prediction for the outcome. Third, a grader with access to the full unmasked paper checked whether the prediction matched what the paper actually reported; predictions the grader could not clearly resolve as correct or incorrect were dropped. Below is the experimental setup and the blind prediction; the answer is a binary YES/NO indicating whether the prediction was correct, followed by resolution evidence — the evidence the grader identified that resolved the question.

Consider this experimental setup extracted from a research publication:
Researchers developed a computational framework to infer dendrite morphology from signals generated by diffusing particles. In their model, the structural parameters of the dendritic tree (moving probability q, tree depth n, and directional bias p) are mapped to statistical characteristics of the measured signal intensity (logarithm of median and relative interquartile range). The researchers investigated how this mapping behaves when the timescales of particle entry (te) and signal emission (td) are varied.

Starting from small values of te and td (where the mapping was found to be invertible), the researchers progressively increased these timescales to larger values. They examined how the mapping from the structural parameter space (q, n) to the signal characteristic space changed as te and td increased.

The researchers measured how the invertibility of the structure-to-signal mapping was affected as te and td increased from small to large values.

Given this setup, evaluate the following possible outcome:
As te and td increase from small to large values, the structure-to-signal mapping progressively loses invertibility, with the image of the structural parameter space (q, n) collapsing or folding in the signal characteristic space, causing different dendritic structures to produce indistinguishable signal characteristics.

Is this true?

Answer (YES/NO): YES